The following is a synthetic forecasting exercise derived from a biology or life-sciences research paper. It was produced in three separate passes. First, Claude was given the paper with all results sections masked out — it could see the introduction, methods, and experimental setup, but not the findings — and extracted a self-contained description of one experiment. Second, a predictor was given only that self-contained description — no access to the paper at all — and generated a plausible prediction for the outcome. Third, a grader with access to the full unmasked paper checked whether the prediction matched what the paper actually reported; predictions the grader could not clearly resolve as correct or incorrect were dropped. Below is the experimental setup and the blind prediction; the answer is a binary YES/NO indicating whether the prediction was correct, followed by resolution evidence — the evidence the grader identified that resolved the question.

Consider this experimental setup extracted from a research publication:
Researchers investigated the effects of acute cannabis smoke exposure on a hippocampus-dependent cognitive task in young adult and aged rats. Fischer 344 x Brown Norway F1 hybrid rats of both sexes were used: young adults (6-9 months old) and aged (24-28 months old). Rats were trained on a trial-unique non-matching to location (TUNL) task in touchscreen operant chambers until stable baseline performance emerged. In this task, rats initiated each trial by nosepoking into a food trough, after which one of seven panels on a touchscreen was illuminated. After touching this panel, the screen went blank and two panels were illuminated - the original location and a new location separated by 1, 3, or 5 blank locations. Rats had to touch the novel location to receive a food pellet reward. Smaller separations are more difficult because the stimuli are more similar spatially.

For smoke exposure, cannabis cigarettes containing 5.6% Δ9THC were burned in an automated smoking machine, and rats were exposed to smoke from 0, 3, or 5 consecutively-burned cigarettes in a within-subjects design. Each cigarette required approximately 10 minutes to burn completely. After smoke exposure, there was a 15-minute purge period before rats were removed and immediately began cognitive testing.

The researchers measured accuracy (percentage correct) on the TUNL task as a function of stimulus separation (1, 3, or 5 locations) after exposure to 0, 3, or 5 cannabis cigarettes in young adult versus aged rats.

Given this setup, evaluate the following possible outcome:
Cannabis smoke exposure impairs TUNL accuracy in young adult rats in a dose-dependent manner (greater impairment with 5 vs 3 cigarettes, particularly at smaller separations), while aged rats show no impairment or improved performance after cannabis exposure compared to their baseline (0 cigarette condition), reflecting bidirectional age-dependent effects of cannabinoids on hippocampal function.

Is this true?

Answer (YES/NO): NO